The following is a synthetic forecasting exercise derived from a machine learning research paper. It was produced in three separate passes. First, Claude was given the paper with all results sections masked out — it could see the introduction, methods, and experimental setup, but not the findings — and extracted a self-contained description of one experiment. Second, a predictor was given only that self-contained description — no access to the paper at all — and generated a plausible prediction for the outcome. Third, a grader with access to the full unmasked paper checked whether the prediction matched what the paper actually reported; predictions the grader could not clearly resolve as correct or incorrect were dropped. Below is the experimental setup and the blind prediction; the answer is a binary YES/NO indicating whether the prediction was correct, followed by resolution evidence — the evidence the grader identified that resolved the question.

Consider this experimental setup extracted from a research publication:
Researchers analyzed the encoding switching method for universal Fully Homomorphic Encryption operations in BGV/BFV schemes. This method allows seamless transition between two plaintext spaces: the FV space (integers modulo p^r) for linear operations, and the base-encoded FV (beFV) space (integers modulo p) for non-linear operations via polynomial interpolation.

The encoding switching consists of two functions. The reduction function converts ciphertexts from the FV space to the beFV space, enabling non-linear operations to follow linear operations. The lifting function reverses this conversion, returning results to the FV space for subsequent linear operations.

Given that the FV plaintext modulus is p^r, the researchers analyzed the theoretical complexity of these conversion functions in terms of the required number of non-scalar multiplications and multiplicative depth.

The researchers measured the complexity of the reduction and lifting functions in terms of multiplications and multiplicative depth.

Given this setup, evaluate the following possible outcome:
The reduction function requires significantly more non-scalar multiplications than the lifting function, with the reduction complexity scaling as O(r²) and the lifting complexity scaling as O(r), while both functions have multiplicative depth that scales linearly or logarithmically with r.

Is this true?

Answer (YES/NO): NO